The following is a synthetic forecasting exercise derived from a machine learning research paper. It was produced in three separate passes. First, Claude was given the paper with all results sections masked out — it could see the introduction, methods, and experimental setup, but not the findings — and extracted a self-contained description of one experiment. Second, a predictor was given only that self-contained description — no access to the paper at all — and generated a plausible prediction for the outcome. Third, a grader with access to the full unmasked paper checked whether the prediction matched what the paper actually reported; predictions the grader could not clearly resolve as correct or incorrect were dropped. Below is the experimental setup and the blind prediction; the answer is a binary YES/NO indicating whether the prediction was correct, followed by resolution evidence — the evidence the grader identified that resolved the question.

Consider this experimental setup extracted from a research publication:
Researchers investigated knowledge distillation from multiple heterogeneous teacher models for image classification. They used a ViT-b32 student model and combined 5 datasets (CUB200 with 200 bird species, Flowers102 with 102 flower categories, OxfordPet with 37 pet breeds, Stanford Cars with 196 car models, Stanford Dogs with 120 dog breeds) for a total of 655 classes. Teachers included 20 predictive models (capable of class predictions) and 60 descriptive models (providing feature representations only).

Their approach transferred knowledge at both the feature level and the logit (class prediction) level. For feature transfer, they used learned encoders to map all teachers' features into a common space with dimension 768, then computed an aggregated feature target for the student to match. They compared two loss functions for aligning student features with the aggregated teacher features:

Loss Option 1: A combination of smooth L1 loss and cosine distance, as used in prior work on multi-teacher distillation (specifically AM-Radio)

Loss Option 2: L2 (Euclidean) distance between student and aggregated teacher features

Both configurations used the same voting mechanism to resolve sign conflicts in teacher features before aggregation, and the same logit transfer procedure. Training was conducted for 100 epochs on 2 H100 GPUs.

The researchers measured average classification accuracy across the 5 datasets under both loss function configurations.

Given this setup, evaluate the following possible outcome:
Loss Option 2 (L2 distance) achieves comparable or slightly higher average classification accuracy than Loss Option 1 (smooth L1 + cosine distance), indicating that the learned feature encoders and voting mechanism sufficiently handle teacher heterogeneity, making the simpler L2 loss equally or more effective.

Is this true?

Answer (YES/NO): NO